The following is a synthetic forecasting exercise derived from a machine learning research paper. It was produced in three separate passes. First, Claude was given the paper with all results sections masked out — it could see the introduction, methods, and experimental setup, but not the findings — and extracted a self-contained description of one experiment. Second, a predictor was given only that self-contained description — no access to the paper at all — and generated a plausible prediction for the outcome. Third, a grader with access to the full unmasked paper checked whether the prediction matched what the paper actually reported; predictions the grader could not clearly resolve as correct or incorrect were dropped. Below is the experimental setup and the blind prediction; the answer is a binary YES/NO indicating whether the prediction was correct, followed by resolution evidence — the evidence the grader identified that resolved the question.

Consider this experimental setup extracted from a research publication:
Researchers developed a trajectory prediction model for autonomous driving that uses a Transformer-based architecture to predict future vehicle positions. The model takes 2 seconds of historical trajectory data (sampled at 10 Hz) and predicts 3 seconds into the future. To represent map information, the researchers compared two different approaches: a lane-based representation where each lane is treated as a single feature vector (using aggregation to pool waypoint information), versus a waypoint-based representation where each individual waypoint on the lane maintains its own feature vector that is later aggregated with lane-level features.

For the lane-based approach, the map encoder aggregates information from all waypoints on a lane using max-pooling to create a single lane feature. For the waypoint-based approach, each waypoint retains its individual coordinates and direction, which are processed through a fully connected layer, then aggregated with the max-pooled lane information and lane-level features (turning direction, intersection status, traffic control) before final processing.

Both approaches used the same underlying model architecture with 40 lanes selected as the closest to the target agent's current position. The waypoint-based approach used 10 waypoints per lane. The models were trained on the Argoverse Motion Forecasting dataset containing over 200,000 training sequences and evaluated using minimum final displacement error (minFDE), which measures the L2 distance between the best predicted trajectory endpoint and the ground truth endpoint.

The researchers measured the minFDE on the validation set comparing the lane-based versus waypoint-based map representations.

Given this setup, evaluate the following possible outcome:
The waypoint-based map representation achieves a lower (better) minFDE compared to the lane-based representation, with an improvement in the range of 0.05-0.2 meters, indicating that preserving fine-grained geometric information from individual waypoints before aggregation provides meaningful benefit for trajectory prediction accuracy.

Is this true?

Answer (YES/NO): NO